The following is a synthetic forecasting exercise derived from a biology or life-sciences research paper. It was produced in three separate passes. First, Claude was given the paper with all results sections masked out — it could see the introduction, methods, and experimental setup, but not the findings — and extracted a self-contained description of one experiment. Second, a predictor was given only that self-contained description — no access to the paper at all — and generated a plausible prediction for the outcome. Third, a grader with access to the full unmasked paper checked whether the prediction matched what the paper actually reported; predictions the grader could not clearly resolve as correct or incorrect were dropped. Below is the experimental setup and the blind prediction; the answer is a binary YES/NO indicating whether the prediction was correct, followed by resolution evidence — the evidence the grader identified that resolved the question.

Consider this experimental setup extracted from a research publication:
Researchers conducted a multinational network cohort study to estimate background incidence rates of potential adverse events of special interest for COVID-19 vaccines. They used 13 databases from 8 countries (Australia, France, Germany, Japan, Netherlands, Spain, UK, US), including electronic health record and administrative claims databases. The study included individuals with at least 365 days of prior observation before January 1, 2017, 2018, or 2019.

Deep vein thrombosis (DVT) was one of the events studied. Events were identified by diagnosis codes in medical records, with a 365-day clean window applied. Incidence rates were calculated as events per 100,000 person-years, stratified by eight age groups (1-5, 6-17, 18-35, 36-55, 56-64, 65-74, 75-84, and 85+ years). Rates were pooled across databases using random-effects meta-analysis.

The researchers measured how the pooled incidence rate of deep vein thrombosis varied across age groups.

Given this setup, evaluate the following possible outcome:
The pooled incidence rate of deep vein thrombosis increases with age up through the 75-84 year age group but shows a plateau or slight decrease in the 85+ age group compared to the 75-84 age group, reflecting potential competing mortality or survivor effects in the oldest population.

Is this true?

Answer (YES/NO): NO